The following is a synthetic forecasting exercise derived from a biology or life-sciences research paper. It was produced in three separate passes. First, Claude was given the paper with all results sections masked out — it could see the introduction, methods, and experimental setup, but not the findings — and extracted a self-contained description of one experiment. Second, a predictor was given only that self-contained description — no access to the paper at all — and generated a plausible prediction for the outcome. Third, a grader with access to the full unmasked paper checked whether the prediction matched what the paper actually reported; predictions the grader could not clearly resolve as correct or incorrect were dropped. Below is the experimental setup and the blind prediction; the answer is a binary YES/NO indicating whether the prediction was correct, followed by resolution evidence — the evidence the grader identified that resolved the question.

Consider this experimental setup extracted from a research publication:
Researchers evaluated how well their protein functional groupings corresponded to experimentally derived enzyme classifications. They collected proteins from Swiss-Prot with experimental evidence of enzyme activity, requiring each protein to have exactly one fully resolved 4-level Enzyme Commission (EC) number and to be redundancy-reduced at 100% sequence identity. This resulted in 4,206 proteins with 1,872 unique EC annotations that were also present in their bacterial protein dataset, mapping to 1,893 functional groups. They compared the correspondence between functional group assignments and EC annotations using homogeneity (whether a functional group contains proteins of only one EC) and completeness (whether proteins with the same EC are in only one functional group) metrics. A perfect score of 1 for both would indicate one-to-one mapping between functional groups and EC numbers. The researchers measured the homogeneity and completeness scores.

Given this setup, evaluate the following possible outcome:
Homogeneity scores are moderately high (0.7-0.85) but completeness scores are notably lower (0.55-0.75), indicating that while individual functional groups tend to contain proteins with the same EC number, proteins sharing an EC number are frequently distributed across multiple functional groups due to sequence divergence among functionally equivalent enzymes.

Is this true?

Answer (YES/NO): NO